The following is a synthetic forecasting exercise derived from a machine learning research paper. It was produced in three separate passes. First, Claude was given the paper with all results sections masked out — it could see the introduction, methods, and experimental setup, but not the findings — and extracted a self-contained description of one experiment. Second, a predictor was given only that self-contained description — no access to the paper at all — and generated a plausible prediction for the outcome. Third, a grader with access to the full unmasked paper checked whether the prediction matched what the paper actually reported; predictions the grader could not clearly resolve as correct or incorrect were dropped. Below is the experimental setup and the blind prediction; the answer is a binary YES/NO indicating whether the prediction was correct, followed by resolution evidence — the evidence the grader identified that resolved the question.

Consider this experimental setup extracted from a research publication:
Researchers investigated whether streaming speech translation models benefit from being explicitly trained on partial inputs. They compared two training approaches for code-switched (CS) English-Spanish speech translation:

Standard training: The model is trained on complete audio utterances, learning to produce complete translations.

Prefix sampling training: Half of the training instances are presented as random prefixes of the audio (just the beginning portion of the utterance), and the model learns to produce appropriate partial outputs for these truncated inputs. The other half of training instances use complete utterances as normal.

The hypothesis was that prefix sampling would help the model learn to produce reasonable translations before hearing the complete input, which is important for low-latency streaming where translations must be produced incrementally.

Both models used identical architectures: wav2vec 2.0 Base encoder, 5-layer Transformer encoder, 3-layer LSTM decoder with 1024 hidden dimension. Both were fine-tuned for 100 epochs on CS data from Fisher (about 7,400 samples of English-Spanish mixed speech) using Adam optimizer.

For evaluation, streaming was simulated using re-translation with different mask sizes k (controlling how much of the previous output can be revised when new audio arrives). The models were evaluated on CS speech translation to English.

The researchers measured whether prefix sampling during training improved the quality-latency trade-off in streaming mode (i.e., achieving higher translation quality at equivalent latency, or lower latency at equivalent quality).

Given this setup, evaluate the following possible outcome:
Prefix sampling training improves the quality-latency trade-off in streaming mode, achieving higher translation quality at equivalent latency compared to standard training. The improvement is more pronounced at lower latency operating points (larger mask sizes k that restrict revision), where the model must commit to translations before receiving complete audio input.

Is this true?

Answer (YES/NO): NO